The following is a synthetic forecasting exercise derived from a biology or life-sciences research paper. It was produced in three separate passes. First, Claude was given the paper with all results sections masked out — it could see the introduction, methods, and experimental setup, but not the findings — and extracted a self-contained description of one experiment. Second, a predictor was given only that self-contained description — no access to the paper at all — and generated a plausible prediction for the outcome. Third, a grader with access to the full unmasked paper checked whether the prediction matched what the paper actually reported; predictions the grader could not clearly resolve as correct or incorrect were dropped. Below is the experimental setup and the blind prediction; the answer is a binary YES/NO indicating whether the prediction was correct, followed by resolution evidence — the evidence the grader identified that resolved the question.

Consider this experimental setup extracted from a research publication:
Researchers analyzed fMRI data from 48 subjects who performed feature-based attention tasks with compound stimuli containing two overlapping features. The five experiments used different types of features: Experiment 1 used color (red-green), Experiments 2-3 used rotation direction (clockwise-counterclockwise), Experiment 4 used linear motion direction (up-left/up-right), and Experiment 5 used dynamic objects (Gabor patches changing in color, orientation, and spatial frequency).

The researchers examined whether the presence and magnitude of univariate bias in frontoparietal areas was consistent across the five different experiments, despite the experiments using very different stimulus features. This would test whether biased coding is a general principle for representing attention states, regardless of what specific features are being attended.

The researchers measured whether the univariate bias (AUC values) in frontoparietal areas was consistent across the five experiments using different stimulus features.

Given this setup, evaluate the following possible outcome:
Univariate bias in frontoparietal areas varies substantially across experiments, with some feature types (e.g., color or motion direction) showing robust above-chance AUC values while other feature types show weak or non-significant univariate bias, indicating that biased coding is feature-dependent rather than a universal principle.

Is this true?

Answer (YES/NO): NO